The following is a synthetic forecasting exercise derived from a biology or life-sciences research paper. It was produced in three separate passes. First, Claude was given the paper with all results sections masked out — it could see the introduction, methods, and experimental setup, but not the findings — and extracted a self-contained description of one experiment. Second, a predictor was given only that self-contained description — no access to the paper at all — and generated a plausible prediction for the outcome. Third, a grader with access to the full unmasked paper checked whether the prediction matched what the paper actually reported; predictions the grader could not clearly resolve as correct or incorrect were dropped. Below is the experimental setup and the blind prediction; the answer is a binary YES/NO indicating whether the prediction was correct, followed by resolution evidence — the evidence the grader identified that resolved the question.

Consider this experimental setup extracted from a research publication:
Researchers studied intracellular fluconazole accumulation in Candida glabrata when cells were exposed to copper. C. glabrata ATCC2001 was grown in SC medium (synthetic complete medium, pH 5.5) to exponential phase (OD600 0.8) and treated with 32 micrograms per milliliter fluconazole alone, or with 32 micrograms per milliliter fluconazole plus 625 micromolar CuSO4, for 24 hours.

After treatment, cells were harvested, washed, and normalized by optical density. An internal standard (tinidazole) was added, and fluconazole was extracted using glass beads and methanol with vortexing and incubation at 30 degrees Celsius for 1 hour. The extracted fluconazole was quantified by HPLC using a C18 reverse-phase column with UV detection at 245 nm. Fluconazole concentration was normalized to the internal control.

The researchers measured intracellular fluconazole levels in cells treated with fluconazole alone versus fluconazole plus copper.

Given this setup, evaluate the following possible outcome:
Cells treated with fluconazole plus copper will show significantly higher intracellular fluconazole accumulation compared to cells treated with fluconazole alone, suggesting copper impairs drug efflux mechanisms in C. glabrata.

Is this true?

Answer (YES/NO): YES